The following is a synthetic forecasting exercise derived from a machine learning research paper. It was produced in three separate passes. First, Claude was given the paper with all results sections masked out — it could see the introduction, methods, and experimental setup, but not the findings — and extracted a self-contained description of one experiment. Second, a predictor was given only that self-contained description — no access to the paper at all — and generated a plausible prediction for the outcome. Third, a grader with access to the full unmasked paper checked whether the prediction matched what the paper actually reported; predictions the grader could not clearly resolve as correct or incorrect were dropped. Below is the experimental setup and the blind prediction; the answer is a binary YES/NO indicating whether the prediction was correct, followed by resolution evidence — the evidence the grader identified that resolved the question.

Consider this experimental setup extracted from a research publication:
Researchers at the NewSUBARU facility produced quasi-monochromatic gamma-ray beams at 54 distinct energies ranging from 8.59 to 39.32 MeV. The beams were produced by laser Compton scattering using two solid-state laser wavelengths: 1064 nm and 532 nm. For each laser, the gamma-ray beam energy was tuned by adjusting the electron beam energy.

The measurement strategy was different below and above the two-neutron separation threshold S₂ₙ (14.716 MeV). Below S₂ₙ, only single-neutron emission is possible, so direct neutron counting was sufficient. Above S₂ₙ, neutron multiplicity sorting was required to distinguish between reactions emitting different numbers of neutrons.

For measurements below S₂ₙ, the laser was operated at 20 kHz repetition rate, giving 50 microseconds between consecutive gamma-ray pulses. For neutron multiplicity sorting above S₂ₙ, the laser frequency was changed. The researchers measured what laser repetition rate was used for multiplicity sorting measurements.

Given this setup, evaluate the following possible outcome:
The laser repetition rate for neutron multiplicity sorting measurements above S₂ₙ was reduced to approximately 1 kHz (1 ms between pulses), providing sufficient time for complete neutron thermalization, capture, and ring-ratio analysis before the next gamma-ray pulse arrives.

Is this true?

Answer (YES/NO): YES